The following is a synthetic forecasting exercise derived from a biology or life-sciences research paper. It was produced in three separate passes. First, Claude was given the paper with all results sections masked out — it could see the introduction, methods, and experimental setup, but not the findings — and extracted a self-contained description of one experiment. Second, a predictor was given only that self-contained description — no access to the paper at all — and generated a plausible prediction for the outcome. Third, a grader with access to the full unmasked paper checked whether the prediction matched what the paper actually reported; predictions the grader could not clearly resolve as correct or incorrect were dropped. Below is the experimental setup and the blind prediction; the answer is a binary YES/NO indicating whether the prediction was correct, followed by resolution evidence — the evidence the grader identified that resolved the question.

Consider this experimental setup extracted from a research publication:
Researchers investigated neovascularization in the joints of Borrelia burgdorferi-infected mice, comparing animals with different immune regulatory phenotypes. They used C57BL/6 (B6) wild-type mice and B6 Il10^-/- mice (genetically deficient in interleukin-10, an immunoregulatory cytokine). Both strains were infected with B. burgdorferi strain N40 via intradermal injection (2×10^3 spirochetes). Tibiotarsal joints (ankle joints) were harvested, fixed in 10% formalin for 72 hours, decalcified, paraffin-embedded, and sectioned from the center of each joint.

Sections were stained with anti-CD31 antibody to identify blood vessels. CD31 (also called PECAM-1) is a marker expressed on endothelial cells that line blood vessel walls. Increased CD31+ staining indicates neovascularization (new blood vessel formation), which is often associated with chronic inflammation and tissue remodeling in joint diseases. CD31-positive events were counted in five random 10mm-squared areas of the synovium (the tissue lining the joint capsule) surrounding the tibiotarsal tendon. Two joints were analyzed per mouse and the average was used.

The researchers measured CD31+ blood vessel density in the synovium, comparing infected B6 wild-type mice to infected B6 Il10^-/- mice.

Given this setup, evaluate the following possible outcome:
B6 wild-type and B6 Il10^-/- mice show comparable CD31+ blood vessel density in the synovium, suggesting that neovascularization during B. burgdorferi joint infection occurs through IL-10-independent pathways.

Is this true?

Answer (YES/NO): NO